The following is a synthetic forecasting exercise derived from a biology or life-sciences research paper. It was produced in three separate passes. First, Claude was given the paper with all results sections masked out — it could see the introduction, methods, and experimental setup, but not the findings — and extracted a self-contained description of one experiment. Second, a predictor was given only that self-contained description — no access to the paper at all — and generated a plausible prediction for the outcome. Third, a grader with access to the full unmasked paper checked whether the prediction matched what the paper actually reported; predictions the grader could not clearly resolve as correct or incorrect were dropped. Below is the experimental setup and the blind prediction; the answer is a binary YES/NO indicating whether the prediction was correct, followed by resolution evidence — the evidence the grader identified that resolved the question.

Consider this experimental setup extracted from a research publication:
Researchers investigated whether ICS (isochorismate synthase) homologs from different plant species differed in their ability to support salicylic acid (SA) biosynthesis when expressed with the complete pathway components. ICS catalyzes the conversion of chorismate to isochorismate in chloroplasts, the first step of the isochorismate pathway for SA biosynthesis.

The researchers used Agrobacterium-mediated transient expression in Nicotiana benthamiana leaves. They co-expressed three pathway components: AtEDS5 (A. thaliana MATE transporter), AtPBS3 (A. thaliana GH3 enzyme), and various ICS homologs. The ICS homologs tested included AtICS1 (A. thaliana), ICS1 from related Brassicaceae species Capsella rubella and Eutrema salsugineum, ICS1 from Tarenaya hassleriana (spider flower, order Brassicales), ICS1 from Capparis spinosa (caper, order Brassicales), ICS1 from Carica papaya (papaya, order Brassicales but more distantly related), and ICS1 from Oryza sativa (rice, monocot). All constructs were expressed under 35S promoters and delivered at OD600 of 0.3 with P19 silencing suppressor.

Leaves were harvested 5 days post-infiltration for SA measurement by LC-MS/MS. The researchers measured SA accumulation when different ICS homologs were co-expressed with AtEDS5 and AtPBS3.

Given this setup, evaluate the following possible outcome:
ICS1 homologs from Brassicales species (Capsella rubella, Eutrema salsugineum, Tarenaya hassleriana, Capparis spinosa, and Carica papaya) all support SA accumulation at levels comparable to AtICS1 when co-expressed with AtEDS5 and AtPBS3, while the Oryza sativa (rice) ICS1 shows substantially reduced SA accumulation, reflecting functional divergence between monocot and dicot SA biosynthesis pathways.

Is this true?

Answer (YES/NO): NO